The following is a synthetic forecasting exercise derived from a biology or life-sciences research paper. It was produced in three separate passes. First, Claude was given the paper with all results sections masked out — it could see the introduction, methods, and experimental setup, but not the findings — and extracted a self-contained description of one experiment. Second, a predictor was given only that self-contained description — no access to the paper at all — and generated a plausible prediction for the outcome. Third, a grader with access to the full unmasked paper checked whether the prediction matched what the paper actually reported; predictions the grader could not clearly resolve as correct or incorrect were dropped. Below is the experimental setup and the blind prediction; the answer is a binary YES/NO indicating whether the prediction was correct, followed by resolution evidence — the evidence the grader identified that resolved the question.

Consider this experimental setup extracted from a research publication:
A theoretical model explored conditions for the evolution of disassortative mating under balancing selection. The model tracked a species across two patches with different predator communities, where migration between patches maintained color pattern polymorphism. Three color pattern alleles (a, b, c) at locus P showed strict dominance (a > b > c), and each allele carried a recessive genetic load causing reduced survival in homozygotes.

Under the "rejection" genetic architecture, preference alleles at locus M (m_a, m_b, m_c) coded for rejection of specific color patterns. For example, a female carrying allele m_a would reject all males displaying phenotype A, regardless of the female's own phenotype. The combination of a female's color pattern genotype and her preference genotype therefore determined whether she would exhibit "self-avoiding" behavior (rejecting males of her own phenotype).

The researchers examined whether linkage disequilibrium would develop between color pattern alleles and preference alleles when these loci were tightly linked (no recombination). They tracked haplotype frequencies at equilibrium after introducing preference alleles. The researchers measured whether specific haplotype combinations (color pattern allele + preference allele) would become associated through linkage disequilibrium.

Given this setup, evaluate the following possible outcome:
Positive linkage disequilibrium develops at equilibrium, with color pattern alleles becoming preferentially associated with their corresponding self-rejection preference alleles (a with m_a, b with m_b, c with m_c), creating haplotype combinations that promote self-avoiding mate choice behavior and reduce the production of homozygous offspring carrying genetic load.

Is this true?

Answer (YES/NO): NO